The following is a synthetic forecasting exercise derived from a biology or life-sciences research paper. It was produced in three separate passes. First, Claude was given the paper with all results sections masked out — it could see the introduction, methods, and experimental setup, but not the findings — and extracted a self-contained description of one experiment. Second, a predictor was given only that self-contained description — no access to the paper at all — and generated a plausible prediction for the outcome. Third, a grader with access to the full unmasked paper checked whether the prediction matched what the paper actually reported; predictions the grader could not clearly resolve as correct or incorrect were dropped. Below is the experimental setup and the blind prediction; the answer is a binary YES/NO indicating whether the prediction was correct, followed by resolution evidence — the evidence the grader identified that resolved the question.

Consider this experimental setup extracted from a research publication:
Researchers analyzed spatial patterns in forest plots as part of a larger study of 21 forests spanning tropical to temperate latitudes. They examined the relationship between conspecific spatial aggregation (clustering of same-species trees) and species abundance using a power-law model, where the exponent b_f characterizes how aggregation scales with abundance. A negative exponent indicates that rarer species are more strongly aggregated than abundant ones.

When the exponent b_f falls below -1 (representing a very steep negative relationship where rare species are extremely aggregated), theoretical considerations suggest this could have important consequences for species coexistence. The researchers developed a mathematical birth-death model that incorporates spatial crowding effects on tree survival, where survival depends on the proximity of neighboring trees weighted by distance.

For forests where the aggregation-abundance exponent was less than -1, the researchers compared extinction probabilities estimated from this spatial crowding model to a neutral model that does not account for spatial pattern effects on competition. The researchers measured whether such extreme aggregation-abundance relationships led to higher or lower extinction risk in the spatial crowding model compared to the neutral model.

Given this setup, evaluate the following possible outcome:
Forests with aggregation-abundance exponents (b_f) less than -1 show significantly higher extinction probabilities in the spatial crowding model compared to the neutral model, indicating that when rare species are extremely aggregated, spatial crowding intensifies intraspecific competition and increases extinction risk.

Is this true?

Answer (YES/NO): YES